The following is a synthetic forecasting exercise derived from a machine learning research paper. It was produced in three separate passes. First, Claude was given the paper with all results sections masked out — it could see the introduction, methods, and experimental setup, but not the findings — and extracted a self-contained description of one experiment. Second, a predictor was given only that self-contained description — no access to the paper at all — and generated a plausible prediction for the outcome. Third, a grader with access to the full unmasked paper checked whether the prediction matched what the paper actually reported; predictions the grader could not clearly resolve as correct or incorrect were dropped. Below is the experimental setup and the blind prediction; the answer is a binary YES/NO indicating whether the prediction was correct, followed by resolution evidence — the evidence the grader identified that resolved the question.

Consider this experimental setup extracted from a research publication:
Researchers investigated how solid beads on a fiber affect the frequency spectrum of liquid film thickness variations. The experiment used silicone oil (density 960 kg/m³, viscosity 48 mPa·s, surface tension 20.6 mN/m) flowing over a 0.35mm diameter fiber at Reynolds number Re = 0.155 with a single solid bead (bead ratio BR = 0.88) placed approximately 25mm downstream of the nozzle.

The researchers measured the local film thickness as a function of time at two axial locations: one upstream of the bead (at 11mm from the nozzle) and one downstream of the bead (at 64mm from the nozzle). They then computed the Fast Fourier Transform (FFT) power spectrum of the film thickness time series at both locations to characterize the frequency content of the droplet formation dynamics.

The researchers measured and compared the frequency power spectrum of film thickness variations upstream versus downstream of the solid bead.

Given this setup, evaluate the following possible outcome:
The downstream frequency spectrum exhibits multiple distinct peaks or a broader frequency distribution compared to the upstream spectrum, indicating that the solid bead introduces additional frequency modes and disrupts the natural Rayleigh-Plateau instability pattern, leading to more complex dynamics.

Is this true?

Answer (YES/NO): YES